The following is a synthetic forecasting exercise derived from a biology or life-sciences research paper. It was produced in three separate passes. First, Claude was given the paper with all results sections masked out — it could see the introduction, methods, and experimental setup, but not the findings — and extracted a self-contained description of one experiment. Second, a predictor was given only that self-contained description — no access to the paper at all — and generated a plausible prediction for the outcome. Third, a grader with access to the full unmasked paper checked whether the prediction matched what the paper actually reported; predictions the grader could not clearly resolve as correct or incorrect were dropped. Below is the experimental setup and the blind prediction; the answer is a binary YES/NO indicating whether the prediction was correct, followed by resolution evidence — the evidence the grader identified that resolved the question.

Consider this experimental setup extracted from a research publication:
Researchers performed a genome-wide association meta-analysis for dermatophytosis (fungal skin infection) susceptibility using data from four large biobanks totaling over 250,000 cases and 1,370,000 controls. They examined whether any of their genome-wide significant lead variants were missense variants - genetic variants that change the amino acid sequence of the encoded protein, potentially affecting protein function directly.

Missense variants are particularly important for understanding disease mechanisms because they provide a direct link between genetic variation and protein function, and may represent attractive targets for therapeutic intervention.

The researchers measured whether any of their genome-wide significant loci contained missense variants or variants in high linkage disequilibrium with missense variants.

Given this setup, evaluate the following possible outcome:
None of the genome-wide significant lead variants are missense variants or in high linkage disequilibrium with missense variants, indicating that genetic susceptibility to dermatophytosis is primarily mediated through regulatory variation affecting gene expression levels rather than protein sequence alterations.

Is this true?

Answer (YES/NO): NO